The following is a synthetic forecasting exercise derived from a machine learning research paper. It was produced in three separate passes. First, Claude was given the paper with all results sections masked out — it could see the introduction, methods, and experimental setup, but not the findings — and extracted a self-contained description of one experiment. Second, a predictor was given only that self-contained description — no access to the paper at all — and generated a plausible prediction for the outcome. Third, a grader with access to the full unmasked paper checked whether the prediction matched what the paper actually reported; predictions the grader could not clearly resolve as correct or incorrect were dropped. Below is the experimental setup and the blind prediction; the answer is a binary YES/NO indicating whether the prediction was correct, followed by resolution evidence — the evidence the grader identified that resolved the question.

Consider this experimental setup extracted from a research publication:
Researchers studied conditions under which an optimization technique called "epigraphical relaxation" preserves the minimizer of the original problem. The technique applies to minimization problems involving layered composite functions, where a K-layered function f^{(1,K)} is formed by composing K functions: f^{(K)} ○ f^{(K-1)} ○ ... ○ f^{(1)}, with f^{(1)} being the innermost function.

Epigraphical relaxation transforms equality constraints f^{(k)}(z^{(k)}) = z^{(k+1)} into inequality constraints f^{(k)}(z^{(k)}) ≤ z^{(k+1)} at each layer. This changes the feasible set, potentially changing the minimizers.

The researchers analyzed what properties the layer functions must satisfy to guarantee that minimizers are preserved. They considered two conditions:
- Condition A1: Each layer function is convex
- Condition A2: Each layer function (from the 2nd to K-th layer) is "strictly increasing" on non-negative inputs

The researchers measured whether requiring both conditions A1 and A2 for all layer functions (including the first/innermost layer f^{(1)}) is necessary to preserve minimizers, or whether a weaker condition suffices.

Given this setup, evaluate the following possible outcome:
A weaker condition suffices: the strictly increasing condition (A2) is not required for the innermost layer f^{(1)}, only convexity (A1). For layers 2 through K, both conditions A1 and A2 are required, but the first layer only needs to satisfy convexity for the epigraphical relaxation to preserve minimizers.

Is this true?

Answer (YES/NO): YES